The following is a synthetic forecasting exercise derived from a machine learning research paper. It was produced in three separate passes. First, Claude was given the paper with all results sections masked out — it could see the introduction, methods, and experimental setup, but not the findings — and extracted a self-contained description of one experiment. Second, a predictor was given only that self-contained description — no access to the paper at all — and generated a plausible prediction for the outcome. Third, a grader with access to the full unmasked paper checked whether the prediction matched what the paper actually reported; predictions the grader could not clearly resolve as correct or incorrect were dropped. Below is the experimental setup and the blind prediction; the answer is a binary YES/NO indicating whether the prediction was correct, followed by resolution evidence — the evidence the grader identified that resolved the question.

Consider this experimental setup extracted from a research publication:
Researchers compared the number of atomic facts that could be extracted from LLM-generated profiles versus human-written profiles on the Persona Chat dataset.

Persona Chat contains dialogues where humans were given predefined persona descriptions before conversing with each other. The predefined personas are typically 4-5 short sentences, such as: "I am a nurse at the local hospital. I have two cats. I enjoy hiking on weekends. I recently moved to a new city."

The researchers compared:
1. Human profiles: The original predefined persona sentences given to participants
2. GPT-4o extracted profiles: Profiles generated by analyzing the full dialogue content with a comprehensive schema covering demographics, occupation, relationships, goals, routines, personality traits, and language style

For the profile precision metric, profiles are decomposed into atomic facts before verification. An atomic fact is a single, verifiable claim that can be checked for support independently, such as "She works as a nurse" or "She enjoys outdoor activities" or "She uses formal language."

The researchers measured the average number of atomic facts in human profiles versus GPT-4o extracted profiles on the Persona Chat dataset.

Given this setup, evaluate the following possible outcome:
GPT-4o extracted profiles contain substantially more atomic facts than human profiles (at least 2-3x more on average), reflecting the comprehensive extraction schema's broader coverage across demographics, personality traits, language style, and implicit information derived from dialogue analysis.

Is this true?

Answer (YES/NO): YES